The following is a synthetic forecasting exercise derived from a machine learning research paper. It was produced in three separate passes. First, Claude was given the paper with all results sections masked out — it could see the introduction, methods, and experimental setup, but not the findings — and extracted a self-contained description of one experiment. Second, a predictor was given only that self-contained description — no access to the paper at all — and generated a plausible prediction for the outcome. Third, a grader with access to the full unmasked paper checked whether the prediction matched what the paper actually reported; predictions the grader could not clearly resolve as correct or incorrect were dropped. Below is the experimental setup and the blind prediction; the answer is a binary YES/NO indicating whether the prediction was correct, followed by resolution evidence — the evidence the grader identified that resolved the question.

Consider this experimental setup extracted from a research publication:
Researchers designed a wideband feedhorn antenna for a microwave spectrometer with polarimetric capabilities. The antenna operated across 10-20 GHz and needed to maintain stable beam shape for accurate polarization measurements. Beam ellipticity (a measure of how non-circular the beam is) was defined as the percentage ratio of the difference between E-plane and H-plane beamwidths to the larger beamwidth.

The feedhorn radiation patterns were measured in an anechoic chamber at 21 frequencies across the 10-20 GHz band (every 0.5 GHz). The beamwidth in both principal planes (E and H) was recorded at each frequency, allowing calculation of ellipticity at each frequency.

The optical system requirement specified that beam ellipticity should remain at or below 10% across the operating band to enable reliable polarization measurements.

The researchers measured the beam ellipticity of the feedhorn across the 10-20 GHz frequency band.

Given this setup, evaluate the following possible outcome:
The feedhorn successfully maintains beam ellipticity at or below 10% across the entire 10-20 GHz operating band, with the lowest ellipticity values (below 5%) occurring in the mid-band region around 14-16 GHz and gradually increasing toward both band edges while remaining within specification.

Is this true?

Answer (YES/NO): NO